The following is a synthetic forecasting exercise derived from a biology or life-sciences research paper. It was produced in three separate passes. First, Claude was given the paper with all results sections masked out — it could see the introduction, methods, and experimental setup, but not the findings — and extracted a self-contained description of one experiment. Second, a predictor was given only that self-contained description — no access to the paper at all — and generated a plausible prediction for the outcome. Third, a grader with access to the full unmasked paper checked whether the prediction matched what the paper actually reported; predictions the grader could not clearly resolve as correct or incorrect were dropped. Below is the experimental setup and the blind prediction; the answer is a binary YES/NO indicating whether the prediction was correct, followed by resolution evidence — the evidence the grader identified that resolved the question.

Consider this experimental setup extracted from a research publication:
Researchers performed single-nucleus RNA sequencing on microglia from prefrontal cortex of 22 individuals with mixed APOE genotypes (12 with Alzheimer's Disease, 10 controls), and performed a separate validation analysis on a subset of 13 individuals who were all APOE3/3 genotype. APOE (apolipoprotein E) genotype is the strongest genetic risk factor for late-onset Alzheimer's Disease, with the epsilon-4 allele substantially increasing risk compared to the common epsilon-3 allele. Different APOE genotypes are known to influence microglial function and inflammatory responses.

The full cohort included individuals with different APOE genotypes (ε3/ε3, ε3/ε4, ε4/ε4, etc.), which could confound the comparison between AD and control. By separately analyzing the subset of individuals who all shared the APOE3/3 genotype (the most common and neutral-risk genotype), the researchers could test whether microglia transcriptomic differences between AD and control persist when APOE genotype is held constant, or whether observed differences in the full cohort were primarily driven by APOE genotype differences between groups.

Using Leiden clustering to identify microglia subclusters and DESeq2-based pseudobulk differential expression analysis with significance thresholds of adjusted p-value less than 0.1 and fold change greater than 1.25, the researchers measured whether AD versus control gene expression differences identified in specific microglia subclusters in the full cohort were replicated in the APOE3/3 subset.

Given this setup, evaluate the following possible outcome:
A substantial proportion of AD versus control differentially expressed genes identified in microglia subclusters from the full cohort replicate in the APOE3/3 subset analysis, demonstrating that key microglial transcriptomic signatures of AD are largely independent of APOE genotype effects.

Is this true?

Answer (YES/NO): NO